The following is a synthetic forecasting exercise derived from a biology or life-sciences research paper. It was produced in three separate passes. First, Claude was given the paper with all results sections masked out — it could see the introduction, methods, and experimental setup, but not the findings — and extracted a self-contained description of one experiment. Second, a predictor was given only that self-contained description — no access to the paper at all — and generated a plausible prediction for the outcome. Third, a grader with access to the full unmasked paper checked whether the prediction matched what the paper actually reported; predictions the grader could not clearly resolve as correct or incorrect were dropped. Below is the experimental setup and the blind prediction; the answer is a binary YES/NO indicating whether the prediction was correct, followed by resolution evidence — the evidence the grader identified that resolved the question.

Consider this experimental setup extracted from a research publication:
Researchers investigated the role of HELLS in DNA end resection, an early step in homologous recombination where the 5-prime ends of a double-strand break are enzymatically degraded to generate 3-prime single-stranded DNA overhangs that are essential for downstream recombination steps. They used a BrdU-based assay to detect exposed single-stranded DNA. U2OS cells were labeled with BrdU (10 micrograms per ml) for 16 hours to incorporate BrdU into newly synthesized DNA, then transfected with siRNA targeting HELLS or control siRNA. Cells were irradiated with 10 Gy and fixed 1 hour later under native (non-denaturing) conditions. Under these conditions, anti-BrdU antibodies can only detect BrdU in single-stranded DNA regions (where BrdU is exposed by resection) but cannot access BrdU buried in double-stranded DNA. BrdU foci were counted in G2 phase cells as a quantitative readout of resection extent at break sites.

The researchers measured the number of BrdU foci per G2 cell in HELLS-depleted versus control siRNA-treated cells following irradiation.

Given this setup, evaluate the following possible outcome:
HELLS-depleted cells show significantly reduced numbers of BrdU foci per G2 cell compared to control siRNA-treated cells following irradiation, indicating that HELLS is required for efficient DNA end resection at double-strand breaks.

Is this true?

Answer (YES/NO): YES